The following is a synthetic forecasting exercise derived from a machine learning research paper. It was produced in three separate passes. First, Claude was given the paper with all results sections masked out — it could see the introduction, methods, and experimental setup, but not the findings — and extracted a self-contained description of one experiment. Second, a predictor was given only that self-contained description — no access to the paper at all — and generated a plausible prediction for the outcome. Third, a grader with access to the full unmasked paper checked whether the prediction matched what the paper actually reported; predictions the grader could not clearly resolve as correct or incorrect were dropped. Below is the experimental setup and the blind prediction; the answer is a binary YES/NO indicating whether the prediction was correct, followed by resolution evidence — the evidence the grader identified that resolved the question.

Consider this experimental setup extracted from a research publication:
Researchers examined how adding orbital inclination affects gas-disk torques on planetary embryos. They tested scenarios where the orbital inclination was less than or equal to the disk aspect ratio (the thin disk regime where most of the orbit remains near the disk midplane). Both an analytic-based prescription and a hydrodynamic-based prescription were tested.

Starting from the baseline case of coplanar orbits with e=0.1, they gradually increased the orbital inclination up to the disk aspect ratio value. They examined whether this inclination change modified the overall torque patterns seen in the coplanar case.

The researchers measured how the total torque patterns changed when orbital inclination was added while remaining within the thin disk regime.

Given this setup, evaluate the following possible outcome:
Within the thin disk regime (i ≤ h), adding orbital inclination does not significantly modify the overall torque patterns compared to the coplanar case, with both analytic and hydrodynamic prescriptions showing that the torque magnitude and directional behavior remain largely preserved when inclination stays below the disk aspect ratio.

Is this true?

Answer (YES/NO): NO